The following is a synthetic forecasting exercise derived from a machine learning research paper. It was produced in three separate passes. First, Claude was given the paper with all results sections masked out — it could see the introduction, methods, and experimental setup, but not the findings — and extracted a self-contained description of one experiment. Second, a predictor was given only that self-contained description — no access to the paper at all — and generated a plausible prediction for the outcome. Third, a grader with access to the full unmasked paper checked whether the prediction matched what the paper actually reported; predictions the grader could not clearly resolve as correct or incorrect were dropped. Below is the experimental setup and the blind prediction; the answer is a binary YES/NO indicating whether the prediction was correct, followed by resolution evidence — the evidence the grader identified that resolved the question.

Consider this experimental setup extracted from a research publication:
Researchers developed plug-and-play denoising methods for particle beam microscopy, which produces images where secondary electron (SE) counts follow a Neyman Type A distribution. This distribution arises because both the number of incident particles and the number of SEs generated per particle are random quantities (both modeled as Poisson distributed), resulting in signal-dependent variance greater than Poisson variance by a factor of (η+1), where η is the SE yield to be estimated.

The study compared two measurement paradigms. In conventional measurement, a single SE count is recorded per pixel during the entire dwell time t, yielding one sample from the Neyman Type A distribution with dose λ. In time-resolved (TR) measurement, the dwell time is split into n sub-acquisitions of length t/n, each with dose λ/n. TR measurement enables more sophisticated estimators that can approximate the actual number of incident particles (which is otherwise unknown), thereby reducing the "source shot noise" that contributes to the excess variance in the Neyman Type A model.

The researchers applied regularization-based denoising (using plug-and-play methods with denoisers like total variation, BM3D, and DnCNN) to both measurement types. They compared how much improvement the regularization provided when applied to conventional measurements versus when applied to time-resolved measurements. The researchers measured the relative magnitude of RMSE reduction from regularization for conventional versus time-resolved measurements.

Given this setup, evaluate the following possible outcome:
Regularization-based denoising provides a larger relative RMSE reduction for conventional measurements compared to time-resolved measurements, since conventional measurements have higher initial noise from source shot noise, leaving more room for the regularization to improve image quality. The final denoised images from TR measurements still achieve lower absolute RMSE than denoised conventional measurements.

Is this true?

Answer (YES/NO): YES